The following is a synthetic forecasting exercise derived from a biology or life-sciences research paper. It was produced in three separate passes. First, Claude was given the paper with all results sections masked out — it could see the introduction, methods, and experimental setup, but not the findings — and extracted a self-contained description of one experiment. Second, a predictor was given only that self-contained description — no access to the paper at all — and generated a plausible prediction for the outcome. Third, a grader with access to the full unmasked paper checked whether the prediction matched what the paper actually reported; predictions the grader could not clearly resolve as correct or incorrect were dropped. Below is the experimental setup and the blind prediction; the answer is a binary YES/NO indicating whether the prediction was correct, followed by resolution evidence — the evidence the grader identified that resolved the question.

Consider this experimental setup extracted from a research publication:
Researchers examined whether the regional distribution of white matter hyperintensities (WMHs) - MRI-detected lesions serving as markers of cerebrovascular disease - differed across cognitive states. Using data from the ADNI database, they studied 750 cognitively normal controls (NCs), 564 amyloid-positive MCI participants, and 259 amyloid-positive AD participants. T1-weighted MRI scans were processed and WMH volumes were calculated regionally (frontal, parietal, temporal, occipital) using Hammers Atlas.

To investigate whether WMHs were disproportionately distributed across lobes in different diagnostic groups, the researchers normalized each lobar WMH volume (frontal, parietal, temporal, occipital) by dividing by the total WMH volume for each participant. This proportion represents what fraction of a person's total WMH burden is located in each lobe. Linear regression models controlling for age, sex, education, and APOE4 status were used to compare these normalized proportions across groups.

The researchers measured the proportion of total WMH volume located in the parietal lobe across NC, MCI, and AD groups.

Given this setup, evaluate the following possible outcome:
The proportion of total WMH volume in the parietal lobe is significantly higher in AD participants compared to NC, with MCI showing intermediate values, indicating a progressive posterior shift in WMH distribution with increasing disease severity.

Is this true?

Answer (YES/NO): NO